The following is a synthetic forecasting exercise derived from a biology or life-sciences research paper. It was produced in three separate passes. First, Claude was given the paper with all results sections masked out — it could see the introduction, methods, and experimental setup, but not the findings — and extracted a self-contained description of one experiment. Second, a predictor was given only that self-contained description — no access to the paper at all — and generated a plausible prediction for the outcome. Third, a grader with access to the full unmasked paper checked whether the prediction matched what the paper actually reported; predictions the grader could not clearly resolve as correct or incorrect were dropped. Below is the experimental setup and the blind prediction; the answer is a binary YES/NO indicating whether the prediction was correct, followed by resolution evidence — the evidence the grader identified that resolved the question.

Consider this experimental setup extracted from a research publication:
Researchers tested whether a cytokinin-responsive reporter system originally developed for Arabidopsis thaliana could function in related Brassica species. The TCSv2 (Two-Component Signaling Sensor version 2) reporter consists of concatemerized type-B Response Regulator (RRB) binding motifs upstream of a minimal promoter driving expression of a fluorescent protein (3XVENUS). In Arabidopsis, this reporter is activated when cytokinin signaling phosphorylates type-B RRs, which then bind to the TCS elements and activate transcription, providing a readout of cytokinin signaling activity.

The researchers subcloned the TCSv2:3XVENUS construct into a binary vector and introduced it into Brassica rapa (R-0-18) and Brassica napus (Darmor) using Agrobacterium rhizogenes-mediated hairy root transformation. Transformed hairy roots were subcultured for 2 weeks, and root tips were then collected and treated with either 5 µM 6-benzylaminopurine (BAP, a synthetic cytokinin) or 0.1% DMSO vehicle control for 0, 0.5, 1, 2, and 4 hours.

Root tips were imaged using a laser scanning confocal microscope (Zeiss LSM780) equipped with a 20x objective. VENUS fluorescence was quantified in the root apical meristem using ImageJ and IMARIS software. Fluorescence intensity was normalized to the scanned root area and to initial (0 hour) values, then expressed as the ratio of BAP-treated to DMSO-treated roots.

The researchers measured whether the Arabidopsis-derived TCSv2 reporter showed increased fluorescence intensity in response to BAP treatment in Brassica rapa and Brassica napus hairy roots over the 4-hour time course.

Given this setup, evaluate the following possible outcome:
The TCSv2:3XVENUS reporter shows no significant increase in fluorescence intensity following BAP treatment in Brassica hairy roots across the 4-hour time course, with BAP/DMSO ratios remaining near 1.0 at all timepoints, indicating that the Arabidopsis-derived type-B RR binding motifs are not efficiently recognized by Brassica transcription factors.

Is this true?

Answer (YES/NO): NO